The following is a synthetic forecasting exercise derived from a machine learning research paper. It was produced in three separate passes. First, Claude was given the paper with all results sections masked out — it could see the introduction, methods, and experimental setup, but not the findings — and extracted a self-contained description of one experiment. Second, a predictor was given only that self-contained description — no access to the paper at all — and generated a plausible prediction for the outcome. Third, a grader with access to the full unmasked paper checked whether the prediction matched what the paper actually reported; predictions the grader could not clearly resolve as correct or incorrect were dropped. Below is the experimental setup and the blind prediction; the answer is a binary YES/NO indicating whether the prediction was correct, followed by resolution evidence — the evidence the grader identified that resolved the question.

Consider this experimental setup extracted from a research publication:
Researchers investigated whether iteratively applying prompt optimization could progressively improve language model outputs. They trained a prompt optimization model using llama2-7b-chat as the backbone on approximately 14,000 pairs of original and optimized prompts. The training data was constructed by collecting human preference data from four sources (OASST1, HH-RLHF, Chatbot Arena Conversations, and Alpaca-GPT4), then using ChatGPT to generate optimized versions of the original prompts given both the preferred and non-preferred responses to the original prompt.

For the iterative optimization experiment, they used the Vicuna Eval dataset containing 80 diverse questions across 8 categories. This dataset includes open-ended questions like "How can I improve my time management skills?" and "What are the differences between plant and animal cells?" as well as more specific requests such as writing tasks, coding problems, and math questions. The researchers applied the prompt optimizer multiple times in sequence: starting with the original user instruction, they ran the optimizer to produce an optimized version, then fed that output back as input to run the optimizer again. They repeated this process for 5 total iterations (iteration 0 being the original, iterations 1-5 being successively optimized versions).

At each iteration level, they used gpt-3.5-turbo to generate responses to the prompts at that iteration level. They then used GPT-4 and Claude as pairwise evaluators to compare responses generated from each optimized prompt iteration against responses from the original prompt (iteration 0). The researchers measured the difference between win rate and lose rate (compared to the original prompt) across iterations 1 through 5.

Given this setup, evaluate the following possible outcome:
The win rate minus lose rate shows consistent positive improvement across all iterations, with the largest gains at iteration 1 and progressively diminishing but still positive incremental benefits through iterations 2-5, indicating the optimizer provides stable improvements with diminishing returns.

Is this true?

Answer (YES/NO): NO